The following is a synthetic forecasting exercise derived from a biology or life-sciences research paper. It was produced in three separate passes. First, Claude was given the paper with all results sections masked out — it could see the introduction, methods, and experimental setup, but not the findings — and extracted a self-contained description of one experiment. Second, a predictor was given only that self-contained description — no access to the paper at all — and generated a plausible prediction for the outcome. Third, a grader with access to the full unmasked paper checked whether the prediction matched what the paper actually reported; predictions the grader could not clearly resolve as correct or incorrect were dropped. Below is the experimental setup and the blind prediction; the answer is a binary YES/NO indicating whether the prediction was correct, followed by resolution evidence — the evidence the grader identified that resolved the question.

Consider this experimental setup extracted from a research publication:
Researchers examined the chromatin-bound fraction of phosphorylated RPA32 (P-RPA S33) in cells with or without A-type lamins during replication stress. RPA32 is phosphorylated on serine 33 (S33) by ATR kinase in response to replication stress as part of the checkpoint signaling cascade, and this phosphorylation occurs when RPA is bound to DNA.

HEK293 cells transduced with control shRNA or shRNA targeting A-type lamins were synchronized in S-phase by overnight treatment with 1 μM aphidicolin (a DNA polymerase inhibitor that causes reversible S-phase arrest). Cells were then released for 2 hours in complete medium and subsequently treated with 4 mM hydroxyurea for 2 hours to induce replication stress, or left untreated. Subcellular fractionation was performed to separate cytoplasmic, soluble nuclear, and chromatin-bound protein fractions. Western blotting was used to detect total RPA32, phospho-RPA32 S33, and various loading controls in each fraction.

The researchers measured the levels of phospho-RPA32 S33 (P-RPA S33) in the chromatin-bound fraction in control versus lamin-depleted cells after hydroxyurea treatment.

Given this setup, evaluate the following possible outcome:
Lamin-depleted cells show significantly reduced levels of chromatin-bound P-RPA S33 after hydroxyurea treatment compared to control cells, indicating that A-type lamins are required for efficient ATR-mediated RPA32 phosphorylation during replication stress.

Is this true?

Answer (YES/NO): YES